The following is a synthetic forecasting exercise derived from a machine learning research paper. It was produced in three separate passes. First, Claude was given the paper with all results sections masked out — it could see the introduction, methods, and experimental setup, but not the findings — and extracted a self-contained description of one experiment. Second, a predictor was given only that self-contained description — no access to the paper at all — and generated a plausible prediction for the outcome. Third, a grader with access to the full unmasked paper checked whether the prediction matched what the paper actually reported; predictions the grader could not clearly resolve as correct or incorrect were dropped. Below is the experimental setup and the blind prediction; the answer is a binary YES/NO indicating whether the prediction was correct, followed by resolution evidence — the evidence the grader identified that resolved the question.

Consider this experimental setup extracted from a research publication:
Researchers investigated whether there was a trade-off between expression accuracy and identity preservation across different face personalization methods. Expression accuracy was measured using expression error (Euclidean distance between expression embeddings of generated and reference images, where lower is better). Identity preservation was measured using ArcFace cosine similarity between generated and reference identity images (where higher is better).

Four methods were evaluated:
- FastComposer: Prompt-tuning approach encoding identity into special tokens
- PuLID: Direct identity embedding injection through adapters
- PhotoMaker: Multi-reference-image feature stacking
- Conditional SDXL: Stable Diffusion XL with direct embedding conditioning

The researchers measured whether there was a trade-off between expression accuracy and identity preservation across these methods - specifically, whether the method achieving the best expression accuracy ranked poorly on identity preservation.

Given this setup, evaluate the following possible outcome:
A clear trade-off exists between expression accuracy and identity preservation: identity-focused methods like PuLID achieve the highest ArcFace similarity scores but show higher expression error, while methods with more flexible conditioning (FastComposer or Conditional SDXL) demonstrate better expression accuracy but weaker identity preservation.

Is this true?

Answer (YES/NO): NO